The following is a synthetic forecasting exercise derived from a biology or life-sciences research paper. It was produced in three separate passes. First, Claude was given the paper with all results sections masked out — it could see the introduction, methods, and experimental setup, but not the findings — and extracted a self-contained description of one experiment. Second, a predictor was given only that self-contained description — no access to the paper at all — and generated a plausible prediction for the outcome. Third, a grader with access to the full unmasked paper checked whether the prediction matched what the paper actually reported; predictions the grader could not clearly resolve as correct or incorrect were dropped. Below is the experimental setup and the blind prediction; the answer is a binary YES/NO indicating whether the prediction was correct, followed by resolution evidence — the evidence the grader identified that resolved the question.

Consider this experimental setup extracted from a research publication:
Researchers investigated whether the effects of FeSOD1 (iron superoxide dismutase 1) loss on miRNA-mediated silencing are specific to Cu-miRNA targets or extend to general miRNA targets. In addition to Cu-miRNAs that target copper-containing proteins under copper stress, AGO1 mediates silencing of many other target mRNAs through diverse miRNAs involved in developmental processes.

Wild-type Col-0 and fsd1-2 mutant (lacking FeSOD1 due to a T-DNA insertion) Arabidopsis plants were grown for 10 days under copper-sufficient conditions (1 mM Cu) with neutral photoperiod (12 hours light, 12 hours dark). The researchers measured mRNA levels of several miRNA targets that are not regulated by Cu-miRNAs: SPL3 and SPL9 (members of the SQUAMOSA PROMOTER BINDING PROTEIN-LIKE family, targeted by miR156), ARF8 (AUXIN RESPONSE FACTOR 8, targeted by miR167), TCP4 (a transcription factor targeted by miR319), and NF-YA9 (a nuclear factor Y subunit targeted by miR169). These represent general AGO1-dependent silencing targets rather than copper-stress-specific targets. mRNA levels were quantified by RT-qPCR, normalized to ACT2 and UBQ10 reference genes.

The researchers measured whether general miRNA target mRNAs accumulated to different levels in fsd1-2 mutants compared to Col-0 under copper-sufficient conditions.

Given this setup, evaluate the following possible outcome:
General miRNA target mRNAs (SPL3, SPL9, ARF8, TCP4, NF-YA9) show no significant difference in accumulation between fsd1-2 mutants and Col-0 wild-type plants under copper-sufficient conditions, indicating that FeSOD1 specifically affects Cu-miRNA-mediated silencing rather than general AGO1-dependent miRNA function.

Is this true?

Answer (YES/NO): NO